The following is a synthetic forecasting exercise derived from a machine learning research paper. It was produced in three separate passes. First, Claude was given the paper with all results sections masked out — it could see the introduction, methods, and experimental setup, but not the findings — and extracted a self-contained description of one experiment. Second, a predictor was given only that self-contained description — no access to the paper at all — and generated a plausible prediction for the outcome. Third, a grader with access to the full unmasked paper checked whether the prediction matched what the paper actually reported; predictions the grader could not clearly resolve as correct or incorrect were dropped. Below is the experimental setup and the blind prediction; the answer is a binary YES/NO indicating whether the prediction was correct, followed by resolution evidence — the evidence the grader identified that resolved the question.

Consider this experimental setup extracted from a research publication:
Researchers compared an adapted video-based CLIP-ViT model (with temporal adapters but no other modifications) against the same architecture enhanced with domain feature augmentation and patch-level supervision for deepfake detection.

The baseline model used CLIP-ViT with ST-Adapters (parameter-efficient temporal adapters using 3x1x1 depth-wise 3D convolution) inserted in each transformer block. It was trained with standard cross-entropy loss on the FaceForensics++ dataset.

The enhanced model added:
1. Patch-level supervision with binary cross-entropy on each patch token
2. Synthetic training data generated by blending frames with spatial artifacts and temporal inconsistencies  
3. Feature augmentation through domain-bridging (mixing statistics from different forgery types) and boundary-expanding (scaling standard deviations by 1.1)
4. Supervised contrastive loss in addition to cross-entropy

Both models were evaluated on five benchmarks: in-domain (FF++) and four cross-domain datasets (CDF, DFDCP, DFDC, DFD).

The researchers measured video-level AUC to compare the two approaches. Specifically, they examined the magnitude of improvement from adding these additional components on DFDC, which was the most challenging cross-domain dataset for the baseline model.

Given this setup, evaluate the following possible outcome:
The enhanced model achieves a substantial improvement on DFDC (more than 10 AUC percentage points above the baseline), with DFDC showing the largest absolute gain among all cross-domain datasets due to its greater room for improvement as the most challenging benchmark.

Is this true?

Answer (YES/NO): NO